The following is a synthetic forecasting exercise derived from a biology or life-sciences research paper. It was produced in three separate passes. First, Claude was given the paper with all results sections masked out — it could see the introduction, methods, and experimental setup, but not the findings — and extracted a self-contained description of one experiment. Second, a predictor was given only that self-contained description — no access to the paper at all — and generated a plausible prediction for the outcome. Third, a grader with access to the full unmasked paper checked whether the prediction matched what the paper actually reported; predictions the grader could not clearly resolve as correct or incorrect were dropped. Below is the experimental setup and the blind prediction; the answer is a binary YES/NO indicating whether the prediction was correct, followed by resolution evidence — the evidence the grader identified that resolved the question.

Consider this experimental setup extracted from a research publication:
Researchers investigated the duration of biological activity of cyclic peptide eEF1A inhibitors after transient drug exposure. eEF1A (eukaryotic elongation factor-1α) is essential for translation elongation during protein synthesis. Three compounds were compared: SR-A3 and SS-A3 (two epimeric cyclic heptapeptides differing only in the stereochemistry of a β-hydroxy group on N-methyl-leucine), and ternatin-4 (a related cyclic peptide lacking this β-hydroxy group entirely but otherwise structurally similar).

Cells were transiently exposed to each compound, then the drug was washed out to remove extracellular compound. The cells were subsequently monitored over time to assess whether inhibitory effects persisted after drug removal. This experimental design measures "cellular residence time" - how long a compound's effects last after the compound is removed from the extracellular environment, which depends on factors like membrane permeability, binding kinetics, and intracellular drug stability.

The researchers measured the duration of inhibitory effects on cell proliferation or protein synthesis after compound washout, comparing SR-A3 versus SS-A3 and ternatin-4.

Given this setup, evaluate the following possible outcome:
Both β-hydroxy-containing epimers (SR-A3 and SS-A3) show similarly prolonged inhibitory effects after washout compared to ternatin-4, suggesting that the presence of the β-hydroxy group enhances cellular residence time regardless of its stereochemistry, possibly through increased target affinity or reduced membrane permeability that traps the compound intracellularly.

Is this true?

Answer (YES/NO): NO